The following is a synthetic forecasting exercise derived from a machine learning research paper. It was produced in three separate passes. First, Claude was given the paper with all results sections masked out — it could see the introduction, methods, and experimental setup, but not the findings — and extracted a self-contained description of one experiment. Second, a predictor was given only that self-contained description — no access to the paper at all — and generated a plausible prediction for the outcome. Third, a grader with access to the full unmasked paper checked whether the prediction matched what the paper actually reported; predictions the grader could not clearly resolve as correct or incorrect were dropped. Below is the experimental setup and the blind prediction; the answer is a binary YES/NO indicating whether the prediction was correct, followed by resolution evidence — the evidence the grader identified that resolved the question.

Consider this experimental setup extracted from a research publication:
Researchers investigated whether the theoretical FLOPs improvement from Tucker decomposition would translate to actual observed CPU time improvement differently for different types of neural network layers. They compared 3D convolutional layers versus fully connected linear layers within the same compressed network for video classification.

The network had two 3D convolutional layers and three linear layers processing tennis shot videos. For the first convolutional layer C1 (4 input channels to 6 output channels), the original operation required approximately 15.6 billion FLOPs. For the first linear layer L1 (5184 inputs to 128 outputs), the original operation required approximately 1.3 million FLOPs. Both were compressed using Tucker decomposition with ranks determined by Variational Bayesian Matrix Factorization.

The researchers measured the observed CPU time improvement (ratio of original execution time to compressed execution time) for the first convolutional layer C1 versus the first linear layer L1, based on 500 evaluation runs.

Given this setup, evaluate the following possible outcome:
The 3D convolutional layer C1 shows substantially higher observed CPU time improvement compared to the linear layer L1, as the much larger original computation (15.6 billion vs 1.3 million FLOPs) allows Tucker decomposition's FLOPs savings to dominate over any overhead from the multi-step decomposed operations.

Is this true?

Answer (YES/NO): NO